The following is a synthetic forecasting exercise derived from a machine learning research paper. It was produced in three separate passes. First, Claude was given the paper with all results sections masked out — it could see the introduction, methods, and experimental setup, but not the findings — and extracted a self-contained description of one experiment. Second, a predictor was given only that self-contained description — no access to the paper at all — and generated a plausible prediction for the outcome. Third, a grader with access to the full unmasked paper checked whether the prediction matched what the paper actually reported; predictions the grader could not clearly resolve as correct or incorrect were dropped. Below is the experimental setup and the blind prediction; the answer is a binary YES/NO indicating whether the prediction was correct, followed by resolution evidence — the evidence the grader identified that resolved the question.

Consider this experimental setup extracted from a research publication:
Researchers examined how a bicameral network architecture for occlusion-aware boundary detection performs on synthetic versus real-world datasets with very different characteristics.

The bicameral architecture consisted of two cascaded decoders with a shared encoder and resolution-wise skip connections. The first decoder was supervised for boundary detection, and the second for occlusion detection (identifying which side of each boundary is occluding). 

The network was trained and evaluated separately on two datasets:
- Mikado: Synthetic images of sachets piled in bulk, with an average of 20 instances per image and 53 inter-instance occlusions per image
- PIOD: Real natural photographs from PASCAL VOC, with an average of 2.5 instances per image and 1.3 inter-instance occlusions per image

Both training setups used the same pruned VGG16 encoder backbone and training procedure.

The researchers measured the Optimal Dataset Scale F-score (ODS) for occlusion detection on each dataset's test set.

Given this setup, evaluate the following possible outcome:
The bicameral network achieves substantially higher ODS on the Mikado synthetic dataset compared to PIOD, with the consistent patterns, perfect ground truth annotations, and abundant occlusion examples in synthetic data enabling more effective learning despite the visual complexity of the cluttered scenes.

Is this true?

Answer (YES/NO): YES